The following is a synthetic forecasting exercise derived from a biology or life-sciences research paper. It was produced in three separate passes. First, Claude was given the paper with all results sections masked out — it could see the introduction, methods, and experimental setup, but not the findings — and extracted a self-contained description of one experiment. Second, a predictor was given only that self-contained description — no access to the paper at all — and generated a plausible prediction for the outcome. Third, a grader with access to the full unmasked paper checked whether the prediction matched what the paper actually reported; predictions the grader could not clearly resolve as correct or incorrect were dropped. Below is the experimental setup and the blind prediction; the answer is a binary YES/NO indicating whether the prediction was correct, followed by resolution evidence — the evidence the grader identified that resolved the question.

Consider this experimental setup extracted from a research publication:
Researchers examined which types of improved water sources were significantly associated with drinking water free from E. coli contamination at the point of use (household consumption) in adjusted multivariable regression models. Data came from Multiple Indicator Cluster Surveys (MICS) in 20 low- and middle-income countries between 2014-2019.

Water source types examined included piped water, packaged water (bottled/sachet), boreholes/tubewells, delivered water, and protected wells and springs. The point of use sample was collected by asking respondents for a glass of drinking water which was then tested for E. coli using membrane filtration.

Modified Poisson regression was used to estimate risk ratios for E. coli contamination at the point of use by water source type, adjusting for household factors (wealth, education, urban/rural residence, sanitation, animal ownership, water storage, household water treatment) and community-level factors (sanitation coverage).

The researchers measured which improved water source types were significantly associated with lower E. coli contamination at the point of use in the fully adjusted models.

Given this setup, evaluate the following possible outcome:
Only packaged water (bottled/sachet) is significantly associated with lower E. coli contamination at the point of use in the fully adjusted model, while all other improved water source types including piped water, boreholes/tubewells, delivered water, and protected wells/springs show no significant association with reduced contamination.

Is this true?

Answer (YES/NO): NO